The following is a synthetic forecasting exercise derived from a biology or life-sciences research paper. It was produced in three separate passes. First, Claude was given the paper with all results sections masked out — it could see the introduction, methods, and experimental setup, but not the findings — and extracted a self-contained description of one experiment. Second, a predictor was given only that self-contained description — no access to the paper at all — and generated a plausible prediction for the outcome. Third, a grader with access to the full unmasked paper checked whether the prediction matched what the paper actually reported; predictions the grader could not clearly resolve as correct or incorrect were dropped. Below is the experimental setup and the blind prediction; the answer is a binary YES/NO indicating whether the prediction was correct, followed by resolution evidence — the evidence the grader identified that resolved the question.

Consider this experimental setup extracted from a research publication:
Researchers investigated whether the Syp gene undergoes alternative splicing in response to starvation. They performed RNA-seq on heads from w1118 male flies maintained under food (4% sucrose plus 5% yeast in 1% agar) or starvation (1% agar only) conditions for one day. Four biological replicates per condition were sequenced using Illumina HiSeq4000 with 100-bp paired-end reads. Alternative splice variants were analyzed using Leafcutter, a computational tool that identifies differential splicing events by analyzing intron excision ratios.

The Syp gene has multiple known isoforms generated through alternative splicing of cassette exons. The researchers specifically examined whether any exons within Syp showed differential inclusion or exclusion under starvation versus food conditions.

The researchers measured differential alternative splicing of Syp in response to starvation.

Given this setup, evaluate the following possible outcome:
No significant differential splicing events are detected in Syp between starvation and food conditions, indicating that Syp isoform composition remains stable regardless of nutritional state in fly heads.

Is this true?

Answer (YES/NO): NO